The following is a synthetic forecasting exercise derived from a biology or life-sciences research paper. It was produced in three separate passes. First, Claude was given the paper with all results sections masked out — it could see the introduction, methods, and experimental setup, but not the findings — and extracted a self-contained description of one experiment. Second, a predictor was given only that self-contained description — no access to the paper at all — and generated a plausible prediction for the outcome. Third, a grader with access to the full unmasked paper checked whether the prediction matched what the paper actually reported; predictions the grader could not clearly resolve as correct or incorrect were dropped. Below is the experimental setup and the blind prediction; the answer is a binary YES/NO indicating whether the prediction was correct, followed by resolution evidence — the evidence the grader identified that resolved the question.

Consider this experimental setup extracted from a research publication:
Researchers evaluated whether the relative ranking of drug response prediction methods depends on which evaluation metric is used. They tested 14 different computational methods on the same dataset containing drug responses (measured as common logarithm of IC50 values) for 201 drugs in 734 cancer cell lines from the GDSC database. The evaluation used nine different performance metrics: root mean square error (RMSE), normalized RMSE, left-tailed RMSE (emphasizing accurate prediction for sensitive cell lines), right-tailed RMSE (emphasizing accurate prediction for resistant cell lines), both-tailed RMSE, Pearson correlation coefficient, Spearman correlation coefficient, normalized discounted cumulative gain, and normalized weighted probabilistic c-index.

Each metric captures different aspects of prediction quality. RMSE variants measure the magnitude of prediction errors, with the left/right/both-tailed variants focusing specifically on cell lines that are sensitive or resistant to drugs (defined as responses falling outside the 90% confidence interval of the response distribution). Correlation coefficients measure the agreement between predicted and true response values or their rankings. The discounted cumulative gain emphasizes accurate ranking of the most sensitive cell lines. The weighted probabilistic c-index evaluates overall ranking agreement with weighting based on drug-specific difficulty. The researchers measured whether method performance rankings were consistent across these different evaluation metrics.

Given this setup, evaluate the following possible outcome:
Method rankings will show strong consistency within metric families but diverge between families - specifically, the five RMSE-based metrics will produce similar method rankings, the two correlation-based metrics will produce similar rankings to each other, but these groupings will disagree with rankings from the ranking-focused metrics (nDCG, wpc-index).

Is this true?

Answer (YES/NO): NO